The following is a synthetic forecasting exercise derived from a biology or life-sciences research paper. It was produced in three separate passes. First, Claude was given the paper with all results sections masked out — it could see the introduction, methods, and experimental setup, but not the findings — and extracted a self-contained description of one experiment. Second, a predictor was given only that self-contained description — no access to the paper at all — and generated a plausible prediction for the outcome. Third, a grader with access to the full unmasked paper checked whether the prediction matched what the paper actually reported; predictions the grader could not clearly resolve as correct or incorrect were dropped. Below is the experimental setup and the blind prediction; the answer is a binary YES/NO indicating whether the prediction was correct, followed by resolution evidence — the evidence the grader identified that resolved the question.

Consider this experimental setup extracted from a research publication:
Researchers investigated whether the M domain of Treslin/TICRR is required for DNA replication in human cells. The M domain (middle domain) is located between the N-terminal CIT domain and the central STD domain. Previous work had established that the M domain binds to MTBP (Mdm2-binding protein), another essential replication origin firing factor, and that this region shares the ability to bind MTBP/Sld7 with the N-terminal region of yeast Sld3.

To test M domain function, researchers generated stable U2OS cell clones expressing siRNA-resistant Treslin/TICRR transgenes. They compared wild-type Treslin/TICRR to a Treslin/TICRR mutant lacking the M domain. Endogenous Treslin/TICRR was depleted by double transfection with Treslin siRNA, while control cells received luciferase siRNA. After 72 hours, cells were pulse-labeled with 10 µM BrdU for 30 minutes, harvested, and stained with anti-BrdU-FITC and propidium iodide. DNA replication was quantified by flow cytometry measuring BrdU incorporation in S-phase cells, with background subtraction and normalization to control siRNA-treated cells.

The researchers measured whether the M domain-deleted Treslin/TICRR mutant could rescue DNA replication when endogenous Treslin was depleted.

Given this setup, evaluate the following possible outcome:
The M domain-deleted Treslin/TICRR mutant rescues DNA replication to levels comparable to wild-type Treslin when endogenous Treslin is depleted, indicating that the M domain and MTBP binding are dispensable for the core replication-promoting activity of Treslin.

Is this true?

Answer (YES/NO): NO